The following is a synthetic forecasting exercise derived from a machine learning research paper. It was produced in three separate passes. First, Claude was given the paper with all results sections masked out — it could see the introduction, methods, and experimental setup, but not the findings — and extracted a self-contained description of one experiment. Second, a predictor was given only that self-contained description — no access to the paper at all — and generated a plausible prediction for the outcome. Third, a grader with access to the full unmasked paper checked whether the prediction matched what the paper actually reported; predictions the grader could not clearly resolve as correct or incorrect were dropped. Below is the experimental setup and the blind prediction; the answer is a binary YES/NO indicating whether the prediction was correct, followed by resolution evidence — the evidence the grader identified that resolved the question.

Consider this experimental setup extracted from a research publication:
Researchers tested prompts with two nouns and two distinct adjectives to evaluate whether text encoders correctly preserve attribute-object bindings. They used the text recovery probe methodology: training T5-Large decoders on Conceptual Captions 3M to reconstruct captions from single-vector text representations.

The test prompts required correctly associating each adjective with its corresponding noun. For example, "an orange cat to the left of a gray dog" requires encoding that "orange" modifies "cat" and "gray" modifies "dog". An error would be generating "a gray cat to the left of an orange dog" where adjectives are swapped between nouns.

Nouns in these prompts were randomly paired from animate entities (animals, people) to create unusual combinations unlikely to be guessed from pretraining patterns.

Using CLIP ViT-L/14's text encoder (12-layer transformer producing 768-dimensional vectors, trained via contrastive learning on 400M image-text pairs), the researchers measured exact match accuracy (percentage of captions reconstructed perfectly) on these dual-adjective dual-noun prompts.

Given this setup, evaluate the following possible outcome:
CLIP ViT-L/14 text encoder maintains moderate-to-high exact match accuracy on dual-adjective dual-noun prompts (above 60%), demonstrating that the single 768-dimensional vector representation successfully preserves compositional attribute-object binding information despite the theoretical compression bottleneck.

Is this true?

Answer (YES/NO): NO